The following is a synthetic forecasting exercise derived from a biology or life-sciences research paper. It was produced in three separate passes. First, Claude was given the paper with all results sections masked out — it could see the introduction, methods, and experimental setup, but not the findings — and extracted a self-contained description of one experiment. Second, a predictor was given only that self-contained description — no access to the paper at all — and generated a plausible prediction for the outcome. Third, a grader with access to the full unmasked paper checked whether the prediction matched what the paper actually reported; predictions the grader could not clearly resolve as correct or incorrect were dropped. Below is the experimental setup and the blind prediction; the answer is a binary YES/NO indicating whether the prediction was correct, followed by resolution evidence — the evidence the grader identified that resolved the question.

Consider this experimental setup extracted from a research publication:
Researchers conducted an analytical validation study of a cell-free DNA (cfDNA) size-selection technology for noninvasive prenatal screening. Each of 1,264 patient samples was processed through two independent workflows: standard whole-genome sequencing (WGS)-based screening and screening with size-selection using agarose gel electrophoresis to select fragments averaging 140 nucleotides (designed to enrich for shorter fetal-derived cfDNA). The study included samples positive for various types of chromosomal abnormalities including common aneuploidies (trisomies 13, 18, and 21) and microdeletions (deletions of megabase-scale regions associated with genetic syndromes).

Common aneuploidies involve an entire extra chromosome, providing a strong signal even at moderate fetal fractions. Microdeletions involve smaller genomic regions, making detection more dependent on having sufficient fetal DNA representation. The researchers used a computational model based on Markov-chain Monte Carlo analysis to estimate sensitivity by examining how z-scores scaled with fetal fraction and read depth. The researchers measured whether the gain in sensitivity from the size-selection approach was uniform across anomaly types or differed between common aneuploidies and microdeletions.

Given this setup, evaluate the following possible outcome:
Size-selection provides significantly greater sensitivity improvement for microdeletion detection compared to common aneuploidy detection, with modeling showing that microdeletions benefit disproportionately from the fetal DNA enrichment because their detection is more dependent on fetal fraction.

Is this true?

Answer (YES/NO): YES